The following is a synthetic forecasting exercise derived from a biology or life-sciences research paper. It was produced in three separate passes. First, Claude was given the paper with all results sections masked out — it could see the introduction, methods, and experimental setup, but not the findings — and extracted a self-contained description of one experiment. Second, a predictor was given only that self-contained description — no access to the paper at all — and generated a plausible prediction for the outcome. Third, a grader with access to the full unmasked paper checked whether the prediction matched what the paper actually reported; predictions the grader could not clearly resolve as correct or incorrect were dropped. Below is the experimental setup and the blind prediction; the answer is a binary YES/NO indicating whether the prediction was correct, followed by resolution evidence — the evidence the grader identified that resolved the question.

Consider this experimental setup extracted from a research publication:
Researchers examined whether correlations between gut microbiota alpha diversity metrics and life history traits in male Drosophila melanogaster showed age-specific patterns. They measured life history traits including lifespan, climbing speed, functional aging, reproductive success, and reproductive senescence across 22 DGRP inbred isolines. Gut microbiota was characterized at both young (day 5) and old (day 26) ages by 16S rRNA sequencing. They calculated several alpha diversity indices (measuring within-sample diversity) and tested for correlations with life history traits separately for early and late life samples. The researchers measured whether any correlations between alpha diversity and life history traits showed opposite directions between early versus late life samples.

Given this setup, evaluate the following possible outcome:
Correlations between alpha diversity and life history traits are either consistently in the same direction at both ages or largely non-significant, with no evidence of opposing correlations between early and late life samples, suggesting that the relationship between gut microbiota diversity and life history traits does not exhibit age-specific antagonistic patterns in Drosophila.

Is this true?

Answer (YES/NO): NO